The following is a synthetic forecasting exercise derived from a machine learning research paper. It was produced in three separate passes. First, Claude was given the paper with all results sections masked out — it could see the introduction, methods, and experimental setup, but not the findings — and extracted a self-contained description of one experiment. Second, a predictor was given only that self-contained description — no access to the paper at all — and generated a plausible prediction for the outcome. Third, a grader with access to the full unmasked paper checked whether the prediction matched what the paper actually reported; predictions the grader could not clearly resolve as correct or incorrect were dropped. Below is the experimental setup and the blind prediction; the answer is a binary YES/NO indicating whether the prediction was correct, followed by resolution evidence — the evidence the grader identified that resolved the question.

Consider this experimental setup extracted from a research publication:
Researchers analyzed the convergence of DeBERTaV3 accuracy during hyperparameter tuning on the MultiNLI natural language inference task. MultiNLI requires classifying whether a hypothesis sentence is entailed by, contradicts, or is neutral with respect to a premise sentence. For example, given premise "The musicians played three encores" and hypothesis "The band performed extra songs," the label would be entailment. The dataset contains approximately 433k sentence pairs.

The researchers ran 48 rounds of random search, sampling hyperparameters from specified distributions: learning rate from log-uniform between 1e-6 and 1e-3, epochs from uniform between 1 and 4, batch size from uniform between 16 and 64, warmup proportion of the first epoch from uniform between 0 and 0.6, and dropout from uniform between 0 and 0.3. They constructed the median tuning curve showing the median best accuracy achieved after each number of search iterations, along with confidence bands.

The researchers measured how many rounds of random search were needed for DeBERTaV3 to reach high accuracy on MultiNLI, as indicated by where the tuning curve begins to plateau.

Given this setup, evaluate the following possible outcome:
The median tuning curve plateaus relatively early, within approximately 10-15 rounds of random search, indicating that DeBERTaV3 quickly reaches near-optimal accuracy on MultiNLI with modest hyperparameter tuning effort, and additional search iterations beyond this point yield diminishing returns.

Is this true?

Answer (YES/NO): NO